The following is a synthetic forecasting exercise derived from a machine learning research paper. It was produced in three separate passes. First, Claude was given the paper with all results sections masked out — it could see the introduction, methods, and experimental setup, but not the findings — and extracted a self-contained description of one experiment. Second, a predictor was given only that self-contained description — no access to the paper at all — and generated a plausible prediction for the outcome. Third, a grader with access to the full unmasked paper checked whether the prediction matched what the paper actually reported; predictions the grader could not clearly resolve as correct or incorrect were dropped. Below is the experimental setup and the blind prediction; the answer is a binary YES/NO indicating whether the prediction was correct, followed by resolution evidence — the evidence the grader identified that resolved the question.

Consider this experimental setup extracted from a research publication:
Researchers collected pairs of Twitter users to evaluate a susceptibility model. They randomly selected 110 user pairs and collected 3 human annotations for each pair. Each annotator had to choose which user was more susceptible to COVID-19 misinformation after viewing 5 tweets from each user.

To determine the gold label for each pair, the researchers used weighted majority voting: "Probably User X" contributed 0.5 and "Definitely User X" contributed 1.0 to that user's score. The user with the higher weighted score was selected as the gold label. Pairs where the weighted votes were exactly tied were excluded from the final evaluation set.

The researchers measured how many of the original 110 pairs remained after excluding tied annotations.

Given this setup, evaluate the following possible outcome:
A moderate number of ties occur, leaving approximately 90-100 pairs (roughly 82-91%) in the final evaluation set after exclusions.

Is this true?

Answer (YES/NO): NO